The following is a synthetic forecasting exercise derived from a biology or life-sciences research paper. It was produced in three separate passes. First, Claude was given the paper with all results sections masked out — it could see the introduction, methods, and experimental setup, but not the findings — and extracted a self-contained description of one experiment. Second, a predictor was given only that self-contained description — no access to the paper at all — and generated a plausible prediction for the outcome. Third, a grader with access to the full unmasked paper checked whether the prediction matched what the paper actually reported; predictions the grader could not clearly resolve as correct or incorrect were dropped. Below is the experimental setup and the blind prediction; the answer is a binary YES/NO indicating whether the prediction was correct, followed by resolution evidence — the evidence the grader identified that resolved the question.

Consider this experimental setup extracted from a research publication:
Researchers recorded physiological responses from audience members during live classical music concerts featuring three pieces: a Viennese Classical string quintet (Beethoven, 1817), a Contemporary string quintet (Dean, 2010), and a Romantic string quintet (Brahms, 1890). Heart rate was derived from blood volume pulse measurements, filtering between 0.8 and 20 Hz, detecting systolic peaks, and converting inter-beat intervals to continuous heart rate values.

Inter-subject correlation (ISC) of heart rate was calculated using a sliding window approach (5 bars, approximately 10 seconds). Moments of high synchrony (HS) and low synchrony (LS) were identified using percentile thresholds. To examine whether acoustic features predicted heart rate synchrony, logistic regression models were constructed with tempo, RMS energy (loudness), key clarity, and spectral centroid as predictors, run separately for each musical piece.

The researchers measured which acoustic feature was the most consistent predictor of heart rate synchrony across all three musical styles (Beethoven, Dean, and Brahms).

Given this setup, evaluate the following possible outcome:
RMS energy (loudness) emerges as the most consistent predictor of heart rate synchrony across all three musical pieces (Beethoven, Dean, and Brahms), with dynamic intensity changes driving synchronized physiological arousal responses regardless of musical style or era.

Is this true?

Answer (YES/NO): NO